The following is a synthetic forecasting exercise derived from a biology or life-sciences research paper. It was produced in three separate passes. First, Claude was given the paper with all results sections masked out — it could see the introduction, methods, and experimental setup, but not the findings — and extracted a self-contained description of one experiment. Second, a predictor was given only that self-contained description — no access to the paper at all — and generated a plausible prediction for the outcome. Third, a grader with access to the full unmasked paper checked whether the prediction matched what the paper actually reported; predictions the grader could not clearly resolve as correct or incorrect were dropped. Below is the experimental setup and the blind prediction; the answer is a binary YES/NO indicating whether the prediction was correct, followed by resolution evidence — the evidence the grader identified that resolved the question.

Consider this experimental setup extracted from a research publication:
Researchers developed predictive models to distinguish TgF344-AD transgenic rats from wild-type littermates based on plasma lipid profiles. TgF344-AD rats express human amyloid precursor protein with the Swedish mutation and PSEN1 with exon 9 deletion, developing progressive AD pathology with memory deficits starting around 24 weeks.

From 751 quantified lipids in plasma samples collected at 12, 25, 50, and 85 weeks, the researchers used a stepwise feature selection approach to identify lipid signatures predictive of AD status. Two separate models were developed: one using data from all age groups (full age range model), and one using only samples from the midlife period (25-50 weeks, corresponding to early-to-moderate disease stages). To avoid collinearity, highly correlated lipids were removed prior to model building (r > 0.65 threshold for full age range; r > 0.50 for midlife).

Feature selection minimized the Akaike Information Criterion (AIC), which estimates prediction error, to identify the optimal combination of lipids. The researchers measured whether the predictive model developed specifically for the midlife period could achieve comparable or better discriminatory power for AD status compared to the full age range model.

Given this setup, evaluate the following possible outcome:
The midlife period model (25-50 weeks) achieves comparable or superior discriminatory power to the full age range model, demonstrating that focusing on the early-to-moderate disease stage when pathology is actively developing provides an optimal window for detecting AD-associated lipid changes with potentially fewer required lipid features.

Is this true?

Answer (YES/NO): NO